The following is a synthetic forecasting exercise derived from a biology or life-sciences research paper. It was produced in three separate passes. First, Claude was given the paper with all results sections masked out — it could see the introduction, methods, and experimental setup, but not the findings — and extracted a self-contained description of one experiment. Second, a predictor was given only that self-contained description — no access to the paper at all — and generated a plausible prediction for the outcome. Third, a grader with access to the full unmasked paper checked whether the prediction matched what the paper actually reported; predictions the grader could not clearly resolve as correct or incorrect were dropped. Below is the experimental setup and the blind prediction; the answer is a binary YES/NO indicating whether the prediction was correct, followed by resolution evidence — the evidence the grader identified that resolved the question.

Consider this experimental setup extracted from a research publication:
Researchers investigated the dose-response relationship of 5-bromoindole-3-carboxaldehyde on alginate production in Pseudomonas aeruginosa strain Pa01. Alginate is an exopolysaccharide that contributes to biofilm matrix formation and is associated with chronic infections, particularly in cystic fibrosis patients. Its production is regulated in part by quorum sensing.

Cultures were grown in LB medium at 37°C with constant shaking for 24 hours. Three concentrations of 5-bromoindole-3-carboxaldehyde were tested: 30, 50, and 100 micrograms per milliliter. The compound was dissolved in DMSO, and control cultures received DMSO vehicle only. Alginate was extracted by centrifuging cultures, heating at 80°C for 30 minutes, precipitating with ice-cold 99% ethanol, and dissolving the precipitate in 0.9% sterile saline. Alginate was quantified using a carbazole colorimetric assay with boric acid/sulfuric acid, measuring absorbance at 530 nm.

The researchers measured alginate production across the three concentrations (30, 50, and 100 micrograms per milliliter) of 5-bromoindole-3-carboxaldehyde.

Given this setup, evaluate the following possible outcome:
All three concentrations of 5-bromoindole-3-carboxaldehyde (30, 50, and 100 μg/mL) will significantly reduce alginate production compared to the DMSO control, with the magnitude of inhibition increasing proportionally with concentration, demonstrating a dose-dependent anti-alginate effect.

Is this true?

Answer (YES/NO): NO